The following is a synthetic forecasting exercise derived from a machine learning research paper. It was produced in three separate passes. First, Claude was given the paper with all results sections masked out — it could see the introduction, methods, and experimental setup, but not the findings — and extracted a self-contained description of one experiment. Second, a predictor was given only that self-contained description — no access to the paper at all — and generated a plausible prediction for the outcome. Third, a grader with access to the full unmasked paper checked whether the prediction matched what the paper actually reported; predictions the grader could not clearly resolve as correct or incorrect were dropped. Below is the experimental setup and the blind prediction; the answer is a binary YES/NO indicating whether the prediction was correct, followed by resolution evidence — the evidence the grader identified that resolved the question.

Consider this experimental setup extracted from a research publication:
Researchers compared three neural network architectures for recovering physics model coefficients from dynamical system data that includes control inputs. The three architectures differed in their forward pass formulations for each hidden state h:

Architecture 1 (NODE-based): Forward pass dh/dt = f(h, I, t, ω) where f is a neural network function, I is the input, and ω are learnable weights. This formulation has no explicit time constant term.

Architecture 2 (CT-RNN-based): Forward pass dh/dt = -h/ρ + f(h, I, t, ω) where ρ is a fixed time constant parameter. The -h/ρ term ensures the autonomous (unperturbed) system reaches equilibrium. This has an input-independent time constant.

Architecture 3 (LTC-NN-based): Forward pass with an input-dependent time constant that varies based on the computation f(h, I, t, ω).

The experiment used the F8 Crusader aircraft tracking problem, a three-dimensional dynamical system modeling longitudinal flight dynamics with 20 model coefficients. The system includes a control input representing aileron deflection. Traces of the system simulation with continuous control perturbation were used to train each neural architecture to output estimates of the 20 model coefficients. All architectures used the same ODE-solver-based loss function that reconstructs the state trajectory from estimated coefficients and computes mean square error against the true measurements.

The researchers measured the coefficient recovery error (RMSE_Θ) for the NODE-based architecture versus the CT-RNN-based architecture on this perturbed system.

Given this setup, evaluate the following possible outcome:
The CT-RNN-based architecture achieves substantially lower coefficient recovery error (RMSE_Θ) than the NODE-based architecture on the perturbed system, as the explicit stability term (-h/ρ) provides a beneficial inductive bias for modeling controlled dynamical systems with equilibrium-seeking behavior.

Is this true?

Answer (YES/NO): YES